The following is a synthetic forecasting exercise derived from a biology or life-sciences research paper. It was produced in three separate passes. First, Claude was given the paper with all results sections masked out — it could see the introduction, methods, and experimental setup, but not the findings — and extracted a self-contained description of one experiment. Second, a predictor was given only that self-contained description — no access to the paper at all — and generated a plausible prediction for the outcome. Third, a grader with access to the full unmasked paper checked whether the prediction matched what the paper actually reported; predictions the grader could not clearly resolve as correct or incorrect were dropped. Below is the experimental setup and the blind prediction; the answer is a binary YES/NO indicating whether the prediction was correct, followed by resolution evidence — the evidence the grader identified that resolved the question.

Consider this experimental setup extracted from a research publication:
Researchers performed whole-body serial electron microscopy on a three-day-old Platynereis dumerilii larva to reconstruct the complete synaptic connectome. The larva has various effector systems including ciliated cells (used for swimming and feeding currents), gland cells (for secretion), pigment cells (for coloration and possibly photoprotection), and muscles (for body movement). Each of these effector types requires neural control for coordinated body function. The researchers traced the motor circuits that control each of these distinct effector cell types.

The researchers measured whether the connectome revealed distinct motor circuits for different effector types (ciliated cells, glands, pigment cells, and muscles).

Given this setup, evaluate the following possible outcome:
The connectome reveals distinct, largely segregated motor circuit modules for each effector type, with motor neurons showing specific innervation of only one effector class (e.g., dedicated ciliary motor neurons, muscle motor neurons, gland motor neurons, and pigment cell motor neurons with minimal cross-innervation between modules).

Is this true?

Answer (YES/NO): NO